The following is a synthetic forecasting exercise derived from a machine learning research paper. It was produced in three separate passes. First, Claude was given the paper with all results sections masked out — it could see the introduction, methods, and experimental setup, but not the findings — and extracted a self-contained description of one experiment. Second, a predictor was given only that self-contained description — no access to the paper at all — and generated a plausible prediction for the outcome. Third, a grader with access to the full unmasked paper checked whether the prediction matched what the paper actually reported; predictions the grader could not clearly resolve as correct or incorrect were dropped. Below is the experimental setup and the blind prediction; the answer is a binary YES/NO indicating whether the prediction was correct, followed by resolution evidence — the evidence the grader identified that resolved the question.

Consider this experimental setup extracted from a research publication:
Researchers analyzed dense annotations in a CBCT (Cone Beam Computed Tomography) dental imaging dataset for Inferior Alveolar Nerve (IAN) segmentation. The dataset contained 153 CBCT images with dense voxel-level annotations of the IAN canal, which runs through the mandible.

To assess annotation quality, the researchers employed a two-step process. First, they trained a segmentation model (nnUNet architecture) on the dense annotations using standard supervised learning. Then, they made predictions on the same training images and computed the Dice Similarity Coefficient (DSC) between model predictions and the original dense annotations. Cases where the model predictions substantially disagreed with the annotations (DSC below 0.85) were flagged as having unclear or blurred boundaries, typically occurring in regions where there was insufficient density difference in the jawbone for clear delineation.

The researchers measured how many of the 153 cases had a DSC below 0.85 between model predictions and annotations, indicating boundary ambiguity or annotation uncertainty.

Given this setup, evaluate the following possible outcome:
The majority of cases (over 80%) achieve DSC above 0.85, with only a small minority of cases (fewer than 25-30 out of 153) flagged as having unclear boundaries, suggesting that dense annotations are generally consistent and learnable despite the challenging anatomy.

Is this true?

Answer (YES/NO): NO